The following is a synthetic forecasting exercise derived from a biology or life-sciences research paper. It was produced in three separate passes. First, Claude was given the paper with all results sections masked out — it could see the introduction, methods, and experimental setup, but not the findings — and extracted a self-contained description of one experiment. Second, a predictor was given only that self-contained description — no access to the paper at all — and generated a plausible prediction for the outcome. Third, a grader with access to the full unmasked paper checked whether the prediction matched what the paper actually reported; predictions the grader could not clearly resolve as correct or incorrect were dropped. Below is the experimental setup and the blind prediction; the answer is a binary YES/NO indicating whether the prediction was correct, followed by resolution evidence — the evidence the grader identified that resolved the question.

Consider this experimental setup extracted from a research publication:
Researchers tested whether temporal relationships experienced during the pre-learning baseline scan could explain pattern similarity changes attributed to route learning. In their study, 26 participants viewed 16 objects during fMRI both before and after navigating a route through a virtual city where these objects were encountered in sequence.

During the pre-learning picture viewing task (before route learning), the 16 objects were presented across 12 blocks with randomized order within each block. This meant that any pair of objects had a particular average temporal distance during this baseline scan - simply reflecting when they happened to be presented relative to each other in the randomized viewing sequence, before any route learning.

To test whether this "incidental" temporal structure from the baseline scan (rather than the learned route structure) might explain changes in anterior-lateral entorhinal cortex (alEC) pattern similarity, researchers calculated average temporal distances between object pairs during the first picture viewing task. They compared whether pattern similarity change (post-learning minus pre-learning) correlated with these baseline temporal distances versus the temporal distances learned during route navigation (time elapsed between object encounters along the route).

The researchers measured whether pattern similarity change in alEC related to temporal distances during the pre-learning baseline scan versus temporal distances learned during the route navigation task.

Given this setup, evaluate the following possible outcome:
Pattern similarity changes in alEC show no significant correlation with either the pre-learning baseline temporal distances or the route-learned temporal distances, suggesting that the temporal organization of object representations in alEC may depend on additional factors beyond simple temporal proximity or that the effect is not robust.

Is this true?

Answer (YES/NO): NO